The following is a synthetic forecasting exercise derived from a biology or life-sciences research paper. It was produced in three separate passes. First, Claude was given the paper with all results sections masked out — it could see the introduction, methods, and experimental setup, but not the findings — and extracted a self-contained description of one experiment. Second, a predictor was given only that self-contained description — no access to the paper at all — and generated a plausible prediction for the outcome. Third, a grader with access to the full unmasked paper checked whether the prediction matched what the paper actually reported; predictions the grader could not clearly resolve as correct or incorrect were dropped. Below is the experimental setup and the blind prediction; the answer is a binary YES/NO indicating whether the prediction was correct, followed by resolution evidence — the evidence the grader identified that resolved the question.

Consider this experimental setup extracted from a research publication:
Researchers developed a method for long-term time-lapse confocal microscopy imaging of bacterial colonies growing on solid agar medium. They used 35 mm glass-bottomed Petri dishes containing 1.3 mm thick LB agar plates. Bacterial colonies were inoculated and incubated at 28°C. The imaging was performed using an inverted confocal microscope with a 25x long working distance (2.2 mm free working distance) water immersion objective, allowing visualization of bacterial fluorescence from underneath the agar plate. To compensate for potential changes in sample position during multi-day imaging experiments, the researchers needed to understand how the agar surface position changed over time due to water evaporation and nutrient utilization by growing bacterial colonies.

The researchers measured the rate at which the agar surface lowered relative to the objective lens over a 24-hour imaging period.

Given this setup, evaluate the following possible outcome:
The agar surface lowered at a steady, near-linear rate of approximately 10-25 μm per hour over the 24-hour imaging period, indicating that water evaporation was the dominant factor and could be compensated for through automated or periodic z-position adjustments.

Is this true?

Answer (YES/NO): NO